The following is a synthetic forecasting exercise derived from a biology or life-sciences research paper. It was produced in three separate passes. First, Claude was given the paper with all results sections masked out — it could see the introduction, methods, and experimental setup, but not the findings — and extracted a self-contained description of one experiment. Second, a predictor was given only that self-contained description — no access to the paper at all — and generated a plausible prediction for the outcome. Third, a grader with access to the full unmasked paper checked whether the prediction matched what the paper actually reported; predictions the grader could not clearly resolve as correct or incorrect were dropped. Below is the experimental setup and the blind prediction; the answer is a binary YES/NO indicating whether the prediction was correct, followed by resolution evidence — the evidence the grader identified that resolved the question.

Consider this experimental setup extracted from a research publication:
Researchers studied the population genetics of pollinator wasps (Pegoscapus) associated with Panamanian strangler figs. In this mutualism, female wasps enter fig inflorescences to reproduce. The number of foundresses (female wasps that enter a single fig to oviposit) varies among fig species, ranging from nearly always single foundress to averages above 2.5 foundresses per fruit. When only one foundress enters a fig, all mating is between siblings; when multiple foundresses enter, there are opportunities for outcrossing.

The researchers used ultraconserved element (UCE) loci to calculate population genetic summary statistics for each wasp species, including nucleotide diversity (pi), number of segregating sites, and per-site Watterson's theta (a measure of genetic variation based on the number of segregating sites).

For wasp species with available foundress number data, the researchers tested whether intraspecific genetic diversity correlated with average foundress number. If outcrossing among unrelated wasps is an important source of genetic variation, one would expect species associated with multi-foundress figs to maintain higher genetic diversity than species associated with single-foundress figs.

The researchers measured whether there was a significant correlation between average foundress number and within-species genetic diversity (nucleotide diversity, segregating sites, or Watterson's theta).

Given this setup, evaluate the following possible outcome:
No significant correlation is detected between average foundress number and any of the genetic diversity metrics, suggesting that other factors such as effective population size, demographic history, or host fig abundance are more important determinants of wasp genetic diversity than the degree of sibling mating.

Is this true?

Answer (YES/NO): NO